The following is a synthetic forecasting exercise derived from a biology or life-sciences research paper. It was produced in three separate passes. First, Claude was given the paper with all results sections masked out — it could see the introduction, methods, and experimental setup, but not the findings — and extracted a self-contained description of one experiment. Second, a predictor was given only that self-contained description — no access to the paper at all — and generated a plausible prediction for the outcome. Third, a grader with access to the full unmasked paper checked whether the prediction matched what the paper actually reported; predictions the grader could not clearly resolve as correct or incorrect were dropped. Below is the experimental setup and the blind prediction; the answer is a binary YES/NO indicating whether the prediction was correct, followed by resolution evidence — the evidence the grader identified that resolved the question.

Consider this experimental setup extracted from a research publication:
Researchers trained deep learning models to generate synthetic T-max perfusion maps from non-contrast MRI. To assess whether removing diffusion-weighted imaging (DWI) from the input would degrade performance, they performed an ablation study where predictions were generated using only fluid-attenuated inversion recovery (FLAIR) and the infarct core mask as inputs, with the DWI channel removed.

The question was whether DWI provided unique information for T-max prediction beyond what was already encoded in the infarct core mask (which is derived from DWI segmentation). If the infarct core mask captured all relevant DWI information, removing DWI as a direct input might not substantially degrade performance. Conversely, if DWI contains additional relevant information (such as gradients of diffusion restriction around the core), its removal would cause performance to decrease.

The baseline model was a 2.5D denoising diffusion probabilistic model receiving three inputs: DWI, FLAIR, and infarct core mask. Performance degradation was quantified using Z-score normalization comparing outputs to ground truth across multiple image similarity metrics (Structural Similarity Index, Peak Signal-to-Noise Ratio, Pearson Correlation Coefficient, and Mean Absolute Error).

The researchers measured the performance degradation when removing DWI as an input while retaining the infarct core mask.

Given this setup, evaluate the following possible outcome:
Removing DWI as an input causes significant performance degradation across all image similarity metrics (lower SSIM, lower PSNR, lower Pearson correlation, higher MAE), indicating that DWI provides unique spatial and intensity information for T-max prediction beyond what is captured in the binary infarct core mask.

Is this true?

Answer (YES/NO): NO